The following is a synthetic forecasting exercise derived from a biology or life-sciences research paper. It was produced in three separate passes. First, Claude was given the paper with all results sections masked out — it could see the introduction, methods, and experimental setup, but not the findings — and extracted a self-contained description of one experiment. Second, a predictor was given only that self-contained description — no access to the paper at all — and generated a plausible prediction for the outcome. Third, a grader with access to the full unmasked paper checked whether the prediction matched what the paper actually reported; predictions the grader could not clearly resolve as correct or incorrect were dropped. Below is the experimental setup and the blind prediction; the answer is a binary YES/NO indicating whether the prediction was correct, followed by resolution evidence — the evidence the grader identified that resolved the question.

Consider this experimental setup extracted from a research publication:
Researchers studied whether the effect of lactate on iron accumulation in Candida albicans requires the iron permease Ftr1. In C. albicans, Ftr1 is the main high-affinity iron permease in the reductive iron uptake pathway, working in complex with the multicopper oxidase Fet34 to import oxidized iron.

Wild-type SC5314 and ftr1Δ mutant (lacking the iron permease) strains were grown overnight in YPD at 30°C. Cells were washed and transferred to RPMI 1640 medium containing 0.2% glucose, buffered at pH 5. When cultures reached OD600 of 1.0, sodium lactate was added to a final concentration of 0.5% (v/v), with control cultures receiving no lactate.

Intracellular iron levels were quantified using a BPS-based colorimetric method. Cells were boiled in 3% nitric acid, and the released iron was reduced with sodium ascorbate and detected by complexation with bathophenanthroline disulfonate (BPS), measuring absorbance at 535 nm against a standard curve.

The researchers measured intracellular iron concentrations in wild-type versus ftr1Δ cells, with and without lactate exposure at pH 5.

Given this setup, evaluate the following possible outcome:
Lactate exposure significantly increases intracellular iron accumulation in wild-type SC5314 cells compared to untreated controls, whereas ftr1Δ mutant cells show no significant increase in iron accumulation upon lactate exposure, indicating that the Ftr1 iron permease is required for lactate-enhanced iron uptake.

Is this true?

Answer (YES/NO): NO